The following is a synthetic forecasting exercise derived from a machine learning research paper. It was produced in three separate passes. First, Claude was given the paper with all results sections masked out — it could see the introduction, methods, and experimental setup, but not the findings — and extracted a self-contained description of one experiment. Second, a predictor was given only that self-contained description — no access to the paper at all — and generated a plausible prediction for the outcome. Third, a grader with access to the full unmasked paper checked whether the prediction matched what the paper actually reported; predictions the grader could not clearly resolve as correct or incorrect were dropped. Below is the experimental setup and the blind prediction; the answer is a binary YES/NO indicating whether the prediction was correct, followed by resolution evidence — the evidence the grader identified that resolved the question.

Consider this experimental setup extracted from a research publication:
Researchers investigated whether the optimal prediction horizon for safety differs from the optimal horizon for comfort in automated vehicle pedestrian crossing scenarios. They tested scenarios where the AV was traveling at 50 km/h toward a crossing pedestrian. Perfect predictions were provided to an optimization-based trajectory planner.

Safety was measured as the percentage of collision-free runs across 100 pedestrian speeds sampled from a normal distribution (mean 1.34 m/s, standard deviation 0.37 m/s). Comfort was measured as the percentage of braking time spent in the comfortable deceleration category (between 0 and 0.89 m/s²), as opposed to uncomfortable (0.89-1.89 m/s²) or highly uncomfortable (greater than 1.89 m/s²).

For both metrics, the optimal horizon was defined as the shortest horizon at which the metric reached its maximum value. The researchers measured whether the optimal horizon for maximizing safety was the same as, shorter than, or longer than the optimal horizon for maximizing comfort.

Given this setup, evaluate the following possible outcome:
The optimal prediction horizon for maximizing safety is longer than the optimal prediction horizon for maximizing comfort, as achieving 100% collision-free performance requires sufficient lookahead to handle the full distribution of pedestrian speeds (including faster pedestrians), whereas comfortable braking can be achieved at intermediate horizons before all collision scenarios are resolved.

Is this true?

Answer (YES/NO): NO